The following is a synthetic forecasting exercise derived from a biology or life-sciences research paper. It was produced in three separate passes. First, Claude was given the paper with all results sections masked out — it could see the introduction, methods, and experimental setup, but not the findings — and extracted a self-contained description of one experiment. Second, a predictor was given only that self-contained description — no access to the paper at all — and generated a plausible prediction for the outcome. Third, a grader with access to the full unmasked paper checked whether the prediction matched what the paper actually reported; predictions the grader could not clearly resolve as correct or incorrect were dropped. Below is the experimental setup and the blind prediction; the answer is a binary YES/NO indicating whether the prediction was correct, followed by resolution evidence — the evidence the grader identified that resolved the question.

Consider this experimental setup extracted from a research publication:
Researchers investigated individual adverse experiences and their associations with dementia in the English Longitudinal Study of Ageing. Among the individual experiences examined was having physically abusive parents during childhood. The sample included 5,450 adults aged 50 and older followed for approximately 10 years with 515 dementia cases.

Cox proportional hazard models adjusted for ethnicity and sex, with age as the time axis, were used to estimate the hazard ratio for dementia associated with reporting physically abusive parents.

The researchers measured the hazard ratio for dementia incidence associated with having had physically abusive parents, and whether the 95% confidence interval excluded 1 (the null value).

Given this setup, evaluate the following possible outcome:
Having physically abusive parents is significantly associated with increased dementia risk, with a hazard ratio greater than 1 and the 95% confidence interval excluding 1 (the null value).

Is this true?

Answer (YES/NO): YES